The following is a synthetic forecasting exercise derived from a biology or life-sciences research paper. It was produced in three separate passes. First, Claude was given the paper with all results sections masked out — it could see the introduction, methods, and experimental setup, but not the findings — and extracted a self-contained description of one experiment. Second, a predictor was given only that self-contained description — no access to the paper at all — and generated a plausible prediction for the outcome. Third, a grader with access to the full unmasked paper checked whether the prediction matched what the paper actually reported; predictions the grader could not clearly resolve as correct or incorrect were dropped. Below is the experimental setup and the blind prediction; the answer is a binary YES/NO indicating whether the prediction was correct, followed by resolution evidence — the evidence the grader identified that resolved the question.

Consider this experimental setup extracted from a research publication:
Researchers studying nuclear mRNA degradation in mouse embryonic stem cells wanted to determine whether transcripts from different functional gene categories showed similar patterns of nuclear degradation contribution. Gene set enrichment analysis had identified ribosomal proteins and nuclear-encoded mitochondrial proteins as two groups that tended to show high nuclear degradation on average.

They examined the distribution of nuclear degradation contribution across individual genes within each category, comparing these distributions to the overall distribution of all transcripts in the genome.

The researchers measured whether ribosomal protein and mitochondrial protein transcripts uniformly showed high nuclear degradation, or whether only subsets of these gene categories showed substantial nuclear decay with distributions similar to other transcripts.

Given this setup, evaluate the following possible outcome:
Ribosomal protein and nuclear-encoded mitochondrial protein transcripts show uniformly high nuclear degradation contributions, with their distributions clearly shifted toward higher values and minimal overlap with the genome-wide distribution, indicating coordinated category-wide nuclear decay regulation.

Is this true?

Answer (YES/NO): NO